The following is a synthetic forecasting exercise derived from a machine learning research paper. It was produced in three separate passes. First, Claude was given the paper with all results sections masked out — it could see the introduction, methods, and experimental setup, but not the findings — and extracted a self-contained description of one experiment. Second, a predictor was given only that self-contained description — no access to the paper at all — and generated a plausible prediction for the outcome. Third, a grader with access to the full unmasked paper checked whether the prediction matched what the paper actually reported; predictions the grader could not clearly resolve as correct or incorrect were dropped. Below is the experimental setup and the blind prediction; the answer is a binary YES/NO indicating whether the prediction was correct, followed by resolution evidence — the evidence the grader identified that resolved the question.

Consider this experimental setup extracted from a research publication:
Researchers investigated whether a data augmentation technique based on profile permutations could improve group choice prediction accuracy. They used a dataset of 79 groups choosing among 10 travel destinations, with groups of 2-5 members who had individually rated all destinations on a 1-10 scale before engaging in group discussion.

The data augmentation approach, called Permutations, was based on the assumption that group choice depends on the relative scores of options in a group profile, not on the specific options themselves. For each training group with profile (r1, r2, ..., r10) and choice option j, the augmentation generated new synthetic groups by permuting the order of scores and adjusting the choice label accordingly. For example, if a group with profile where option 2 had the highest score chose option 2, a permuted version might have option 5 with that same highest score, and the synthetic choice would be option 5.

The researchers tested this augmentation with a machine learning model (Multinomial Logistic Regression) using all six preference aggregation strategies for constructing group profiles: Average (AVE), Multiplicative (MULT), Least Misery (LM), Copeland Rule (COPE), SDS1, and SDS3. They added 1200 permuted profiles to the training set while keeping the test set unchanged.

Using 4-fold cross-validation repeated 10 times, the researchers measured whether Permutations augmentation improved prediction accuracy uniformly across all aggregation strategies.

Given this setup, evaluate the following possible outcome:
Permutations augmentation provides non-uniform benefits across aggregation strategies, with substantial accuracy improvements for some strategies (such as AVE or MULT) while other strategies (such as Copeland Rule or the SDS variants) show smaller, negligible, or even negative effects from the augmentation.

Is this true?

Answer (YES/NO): NO